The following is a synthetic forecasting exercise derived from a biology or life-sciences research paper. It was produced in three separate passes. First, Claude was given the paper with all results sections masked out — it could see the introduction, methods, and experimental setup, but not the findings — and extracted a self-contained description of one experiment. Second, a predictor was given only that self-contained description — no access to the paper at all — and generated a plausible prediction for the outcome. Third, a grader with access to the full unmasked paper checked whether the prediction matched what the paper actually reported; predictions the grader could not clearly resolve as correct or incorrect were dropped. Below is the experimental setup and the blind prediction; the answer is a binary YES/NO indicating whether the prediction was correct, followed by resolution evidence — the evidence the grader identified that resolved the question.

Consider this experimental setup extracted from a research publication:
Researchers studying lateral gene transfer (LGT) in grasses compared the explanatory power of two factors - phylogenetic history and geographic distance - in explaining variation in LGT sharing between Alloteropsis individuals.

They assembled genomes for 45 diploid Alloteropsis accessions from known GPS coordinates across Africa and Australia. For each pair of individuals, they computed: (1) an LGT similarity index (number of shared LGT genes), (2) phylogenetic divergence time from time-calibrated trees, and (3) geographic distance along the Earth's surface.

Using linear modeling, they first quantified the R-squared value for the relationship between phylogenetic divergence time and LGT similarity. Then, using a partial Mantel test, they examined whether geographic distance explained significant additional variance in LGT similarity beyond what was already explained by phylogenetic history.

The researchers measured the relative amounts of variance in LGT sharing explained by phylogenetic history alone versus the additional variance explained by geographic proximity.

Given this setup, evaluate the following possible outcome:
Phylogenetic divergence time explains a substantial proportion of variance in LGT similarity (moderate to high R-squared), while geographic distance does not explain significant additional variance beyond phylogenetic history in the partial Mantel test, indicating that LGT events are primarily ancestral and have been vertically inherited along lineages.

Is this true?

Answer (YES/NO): NO